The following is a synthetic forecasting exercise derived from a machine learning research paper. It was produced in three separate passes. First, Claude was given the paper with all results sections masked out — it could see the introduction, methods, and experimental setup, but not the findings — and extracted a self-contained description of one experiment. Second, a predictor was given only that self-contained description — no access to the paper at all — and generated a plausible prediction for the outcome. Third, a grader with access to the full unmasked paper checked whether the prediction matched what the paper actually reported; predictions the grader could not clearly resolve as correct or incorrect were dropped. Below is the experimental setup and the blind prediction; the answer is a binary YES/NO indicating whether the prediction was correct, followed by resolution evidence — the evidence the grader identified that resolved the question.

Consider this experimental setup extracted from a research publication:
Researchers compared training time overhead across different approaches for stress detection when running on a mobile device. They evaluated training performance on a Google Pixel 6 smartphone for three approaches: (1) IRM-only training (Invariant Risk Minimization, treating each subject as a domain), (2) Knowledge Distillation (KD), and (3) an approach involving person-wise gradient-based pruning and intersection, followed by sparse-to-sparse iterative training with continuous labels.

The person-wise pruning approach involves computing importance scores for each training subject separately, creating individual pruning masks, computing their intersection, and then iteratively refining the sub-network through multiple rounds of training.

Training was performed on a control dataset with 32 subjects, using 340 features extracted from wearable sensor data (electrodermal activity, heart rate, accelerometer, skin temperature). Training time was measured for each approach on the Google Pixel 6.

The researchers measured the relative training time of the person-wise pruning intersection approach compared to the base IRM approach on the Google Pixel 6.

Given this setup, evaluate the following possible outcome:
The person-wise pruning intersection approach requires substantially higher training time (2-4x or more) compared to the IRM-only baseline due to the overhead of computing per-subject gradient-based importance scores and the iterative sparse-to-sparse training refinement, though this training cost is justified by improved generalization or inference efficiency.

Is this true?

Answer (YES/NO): YES